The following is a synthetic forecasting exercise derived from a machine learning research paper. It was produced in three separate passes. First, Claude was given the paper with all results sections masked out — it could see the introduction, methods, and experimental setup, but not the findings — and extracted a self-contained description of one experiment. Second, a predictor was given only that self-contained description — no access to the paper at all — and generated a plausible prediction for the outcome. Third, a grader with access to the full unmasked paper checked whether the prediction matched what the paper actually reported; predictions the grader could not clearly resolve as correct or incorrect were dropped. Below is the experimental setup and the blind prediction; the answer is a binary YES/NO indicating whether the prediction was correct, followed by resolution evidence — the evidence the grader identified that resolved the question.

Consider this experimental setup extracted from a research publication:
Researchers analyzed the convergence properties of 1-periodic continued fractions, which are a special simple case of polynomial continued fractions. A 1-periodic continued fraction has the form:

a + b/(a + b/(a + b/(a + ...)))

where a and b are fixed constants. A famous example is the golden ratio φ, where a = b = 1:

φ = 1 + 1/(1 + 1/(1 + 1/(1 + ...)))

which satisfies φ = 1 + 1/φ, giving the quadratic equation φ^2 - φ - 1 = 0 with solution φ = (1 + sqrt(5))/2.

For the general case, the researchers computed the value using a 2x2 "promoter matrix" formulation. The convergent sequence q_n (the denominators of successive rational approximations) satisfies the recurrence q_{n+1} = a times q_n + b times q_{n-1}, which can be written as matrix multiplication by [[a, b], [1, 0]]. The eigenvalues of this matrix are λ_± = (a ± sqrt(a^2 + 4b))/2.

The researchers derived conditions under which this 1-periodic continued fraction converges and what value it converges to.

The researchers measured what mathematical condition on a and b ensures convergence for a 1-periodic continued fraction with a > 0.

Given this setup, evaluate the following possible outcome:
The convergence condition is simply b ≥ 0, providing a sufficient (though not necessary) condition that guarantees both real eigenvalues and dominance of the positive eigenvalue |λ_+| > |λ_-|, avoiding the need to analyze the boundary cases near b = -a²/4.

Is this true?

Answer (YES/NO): NO